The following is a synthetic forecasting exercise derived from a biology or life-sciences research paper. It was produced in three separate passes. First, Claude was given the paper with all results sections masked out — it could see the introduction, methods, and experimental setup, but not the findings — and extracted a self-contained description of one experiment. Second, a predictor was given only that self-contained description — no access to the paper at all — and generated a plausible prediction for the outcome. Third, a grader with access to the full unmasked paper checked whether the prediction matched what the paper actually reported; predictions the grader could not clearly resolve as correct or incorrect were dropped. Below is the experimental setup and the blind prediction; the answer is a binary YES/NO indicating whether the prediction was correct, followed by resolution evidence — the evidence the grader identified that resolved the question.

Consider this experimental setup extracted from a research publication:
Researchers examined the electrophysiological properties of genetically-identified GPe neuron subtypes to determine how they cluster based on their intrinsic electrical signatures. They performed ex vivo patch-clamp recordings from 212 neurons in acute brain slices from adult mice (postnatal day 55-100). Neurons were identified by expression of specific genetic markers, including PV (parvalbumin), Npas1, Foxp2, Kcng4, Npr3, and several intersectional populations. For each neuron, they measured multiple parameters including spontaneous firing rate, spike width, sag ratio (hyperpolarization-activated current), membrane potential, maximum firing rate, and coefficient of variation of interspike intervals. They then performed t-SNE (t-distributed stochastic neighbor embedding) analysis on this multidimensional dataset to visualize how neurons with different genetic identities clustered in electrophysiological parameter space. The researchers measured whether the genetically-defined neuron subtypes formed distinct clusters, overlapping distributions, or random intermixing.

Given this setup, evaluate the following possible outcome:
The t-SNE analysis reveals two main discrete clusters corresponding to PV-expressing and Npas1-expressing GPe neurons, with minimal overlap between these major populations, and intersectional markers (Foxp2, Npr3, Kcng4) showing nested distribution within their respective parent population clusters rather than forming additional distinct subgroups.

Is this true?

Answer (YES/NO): YES